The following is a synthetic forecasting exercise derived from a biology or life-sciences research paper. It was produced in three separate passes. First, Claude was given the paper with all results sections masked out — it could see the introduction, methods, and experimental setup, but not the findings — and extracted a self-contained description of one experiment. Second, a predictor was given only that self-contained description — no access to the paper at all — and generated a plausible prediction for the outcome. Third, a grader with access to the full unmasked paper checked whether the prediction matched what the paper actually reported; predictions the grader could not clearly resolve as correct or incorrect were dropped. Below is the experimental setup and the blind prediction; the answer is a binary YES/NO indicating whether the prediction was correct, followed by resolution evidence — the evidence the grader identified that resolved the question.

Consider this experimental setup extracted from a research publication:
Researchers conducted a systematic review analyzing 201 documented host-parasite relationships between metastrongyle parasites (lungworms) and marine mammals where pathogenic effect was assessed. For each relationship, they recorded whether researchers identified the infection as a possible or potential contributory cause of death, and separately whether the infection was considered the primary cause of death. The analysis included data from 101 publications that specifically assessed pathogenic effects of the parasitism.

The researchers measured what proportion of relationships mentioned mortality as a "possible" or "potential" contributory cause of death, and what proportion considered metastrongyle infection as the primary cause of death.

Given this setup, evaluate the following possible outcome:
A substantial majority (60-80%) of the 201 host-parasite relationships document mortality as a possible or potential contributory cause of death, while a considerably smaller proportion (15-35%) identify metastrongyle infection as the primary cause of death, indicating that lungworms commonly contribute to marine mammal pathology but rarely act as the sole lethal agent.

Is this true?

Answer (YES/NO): NO